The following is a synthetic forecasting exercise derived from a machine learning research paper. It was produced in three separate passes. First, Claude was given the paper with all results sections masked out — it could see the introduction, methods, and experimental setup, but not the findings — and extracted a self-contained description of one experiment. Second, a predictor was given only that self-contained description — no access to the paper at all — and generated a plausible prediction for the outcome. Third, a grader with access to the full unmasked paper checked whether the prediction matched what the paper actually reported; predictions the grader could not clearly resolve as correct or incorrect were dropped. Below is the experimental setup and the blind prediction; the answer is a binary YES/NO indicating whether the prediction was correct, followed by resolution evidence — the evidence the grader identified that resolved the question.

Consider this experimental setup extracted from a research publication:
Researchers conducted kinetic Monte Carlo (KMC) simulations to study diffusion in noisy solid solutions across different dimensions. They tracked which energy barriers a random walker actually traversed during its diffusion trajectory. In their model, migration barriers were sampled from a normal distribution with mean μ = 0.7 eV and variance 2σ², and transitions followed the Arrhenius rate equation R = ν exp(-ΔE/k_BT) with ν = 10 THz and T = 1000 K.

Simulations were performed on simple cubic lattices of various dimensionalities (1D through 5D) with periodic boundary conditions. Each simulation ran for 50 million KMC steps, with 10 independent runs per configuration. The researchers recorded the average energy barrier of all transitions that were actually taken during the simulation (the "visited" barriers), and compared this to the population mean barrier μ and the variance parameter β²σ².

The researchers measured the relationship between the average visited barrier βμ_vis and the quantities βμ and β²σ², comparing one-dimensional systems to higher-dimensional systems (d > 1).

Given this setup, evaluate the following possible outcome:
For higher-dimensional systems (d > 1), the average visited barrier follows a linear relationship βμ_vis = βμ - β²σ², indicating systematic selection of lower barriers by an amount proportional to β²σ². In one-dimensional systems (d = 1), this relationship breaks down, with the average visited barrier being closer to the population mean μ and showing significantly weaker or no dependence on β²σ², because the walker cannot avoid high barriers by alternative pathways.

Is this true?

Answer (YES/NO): NO